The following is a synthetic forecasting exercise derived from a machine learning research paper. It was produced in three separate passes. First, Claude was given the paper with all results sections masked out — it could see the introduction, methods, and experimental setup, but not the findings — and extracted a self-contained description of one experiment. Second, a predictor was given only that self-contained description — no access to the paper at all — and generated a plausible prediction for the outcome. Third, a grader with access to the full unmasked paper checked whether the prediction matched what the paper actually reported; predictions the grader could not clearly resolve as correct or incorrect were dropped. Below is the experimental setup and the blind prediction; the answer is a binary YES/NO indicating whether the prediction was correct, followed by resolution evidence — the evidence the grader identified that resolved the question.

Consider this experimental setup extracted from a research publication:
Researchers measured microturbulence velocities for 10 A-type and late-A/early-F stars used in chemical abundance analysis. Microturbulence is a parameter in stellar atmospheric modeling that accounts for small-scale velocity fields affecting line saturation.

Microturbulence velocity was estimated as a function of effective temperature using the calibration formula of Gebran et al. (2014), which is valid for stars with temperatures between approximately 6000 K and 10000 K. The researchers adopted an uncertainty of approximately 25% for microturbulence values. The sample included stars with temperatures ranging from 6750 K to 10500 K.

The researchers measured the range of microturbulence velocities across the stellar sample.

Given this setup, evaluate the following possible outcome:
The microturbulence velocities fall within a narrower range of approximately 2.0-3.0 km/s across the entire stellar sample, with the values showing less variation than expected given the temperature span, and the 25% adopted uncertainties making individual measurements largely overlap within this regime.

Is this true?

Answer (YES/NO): NO